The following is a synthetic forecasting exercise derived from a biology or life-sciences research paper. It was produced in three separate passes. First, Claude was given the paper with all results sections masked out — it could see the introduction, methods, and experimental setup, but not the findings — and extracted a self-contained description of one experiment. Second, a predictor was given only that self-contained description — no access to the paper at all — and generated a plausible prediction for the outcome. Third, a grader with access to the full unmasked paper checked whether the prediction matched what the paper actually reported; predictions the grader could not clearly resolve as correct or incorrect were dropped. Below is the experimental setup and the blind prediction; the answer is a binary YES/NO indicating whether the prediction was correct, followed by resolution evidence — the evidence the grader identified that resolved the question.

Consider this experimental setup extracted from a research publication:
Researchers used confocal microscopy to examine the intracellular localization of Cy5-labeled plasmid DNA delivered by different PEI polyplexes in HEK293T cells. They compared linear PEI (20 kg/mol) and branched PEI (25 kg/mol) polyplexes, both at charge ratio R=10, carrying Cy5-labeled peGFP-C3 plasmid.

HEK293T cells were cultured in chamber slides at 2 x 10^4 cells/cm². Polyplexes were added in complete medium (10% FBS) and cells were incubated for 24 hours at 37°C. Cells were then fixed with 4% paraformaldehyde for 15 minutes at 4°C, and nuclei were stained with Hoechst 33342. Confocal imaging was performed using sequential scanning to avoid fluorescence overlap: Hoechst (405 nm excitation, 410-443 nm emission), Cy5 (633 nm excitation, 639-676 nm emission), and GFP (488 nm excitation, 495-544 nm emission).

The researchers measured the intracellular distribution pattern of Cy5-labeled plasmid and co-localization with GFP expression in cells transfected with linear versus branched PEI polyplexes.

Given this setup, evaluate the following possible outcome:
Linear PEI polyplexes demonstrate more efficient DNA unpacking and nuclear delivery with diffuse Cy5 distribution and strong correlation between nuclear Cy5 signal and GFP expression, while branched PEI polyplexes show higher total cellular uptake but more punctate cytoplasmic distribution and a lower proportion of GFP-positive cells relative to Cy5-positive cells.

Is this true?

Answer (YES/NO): NO